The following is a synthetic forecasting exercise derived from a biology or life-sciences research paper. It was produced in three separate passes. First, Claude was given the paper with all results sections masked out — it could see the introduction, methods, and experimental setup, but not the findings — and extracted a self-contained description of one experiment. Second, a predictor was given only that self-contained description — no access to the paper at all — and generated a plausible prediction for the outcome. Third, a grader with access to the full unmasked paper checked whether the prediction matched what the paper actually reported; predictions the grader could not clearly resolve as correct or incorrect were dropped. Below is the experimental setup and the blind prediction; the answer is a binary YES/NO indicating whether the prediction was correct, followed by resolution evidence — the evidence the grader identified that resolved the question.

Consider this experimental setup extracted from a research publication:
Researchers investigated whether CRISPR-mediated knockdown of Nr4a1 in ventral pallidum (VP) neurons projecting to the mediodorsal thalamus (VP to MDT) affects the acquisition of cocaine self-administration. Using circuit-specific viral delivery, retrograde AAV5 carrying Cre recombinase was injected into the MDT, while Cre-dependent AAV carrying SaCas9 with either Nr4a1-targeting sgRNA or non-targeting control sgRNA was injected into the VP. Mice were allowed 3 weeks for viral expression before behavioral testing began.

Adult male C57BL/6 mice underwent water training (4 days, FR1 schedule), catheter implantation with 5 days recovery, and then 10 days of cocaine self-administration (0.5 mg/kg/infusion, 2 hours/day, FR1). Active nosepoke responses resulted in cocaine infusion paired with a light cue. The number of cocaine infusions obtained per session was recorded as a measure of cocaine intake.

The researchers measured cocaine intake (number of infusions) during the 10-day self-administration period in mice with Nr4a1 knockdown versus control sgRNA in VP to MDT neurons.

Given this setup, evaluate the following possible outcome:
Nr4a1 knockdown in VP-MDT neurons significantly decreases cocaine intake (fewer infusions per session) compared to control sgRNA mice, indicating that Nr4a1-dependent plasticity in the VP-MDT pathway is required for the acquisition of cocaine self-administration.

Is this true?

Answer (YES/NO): YES